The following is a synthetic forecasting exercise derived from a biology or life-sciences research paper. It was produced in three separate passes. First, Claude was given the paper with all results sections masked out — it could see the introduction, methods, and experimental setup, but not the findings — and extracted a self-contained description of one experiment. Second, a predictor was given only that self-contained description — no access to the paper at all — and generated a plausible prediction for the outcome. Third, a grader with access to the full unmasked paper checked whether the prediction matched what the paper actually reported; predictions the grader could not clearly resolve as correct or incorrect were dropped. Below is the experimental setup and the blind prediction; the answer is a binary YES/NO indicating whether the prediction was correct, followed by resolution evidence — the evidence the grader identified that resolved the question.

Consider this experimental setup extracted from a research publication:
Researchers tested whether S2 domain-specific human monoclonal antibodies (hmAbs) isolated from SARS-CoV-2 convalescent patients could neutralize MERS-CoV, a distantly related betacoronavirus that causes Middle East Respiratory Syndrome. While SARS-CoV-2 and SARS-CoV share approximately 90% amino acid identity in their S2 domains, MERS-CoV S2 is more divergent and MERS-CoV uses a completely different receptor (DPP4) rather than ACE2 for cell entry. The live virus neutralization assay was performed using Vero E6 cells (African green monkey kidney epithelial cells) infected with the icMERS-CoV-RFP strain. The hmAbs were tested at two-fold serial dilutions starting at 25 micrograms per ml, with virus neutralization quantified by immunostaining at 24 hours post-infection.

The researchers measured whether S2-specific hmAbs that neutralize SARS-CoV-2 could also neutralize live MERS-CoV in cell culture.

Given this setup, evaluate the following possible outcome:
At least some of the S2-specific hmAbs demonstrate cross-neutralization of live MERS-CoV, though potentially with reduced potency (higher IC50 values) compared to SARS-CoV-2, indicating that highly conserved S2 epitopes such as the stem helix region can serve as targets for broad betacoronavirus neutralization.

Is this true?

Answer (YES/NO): YES